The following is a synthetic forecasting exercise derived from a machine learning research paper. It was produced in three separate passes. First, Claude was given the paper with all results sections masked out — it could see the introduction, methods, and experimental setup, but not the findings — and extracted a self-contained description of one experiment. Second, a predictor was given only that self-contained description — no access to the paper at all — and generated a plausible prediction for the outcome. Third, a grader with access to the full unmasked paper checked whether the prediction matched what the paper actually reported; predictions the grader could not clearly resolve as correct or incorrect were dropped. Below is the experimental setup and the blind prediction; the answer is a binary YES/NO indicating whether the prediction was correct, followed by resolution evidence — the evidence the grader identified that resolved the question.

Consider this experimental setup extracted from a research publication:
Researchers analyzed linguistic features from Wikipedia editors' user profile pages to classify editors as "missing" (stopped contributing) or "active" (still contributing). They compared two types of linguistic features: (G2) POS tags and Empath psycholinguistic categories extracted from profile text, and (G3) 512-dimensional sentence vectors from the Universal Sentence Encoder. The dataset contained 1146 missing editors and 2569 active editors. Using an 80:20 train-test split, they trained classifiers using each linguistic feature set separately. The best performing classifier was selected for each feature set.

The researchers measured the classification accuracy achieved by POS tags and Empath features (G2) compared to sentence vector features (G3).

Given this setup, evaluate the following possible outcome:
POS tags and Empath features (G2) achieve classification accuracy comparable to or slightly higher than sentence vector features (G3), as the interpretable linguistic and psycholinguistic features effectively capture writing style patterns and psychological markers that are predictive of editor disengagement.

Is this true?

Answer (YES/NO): YES